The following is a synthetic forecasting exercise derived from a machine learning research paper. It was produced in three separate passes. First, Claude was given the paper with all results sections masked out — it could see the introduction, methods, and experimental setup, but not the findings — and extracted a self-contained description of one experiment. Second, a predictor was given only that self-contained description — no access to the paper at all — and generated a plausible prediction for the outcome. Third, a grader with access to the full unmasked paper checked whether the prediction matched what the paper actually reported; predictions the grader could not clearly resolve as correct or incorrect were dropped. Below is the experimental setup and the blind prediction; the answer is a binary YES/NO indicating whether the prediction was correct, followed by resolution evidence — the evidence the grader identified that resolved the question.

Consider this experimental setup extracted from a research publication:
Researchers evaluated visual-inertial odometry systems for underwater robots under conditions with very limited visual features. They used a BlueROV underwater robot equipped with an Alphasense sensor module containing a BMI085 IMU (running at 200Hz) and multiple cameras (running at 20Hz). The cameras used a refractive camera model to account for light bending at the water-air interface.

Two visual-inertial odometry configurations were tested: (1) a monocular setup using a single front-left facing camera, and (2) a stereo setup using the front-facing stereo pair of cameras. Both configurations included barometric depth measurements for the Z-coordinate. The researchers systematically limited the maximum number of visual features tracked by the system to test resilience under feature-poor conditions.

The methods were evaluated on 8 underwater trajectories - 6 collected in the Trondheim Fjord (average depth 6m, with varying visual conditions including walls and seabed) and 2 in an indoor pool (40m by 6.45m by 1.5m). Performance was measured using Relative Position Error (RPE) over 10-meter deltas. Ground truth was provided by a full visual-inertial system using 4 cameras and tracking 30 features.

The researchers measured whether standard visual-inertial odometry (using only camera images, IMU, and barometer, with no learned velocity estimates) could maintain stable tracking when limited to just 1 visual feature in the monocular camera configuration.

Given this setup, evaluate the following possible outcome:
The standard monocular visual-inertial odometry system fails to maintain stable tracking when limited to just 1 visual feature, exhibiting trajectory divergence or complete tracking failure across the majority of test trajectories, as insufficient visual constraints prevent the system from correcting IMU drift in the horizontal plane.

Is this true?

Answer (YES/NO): YES